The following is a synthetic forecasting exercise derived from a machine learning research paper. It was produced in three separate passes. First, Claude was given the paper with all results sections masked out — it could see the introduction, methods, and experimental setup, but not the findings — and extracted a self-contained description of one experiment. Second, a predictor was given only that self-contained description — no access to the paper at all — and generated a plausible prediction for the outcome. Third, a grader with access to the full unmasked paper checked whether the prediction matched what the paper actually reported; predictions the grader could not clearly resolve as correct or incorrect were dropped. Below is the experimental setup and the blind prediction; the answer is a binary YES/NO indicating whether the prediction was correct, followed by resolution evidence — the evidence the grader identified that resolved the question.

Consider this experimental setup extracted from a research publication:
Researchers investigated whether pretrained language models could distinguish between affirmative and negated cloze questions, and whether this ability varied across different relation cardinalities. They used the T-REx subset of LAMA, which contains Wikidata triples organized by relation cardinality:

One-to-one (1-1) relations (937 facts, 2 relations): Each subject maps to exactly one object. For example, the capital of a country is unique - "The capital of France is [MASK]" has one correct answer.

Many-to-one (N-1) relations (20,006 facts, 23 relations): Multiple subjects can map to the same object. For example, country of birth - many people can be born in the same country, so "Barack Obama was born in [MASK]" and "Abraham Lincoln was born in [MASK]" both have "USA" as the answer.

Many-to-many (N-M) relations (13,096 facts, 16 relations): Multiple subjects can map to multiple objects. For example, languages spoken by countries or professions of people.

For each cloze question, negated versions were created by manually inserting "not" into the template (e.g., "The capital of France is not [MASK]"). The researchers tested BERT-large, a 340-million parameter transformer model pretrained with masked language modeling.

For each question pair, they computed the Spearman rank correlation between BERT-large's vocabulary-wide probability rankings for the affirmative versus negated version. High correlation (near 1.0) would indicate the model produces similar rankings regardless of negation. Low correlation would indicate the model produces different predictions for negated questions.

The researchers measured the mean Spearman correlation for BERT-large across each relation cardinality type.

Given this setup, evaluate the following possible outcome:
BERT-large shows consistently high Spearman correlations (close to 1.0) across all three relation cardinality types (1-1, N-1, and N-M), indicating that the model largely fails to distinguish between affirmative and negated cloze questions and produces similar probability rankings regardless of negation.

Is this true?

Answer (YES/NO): NO